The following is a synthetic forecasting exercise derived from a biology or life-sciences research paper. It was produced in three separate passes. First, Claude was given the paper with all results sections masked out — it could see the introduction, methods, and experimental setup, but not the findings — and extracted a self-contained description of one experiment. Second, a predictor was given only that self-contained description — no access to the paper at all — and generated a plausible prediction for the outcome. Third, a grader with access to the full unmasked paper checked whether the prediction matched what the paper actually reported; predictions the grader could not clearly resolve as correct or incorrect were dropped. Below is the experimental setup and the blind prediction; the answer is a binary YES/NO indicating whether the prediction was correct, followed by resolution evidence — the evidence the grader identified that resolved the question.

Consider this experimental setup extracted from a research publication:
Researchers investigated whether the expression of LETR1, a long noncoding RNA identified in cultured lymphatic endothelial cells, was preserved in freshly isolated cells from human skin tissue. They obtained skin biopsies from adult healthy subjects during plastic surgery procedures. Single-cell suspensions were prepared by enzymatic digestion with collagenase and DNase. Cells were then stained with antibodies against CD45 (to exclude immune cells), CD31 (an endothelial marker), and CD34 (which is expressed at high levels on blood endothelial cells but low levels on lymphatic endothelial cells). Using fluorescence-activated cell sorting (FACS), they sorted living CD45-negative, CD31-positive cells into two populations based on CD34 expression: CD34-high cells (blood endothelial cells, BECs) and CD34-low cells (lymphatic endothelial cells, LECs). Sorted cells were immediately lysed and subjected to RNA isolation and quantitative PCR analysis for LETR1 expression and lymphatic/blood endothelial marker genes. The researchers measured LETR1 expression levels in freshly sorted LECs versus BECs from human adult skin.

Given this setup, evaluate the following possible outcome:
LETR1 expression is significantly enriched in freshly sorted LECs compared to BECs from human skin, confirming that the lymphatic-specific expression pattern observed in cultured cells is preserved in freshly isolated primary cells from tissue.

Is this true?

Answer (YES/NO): YES